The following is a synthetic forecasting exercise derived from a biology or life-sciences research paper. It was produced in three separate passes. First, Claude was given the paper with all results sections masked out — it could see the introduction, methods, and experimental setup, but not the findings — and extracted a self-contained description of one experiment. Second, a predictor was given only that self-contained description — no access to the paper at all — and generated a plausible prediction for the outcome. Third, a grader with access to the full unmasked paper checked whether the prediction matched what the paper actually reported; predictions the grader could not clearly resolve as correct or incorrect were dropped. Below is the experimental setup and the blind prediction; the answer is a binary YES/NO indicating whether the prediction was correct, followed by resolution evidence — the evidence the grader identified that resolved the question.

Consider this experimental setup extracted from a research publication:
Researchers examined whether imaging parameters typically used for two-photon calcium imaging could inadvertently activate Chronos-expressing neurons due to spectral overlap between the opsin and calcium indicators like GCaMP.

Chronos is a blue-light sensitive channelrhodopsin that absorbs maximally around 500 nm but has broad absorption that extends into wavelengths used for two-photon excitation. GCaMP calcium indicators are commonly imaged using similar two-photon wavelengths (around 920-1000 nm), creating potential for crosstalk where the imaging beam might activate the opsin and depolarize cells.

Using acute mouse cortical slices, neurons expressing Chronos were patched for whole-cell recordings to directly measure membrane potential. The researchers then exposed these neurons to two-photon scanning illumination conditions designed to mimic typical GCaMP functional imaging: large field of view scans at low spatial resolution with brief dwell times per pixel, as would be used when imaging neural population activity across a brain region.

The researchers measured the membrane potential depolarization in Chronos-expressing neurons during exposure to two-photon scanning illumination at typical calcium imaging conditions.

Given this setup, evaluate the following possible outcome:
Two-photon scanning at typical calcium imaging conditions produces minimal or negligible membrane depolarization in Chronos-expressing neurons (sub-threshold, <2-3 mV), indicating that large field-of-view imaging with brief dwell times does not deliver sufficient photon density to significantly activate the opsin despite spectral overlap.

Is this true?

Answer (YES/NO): YES